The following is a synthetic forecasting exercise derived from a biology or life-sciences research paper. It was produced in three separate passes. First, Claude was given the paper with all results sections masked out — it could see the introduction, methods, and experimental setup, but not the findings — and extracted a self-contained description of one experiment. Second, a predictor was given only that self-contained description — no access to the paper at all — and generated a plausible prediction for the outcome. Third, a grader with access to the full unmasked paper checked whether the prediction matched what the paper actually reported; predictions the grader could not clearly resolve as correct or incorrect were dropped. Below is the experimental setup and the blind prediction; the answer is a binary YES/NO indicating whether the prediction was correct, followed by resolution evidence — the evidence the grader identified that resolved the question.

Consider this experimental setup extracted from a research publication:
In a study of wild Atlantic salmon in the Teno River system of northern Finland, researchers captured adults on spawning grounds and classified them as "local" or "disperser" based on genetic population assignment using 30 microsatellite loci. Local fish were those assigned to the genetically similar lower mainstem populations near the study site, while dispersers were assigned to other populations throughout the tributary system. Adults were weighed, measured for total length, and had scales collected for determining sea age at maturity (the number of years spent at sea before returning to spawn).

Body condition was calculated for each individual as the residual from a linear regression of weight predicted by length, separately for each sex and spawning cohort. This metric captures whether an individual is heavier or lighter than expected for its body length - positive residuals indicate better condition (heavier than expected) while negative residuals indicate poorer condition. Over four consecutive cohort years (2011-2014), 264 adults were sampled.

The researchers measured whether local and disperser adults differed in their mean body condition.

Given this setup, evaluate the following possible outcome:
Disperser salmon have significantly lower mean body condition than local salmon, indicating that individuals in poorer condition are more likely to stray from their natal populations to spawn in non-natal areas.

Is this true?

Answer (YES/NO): NO